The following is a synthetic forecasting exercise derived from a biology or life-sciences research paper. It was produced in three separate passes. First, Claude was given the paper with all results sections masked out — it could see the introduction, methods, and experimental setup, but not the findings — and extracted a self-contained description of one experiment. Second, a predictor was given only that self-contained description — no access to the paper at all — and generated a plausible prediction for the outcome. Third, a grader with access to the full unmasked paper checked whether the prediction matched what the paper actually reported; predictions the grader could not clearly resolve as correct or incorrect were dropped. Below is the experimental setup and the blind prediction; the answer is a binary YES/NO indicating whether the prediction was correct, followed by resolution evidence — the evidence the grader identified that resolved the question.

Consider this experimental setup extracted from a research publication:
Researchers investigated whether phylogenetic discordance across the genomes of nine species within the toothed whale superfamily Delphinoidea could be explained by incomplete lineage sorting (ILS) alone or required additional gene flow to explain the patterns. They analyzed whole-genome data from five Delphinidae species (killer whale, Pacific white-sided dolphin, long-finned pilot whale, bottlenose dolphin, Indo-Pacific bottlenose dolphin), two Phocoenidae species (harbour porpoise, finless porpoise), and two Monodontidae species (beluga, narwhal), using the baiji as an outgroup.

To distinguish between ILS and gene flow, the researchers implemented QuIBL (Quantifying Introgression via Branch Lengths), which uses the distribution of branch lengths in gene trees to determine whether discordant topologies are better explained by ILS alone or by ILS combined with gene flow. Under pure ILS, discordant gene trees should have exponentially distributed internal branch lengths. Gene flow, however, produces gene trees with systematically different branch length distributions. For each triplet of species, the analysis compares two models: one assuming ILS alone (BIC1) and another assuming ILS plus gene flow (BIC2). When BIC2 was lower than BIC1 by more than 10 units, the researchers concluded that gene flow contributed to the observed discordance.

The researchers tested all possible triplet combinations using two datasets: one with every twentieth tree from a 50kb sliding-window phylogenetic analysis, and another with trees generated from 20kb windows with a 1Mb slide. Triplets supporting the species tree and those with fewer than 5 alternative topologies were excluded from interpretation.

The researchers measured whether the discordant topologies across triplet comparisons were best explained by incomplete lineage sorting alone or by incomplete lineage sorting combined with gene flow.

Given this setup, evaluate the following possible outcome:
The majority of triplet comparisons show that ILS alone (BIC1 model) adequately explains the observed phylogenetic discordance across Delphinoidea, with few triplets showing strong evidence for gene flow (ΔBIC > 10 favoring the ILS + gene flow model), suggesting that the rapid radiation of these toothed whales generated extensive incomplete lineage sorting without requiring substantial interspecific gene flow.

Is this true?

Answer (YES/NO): NO